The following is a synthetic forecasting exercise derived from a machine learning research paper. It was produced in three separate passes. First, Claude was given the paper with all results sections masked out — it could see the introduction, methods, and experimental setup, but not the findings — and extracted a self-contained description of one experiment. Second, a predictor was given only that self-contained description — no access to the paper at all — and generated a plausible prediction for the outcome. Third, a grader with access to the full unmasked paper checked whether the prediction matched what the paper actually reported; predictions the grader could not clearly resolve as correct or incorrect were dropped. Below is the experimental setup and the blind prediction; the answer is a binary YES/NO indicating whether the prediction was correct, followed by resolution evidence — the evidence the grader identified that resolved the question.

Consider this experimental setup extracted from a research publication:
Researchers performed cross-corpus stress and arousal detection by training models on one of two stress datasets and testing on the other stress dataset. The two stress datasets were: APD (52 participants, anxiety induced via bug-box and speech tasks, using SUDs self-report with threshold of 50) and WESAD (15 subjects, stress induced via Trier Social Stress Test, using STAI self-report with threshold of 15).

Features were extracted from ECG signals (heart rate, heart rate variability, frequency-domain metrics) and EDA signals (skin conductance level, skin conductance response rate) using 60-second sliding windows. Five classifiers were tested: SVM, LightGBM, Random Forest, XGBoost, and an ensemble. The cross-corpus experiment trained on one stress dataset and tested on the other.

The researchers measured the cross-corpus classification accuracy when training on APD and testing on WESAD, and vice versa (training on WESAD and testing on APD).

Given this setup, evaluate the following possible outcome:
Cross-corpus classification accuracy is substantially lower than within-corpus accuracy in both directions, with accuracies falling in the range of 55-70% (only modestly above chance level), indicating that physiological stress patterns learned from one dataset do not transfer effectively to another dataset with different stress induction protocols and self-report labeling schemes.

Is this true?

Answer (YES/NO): YES